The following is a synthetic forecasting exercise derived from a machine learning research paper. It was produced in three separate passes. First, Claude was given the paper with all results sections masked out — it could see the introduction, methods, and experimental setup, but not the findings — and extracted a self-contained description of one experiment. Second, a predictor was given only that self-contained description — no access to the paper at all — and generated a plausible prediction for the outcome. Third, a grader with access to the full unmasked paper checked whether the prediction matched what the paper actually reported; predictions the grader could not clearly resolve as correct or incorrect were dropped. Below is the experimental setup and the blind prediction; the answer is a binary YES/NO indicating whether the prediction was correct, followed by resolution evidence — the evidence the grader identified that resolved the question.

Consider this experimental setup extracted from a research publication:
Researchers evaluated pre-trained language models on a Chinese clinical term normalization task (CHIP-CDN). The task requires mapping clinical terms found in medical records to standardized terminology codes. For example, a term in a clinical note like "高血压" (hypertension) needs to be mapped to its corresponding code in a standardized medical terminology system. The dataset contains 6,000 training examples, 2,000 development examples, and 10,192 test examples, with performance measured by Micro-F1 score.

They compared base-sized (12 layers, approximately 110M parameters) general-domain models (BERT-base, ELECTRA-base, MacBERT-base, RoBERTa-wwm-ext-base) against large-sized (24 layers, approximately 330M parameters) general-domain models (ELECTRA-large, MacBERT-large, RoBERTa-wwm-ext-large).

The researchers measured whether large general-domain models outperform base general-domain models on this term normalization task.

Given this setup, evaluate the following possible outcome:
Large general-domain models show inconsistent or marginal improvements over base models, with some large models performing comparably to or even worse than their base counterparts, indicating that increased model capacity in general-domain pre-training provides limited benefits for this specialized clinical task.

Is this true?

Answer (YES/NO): NO